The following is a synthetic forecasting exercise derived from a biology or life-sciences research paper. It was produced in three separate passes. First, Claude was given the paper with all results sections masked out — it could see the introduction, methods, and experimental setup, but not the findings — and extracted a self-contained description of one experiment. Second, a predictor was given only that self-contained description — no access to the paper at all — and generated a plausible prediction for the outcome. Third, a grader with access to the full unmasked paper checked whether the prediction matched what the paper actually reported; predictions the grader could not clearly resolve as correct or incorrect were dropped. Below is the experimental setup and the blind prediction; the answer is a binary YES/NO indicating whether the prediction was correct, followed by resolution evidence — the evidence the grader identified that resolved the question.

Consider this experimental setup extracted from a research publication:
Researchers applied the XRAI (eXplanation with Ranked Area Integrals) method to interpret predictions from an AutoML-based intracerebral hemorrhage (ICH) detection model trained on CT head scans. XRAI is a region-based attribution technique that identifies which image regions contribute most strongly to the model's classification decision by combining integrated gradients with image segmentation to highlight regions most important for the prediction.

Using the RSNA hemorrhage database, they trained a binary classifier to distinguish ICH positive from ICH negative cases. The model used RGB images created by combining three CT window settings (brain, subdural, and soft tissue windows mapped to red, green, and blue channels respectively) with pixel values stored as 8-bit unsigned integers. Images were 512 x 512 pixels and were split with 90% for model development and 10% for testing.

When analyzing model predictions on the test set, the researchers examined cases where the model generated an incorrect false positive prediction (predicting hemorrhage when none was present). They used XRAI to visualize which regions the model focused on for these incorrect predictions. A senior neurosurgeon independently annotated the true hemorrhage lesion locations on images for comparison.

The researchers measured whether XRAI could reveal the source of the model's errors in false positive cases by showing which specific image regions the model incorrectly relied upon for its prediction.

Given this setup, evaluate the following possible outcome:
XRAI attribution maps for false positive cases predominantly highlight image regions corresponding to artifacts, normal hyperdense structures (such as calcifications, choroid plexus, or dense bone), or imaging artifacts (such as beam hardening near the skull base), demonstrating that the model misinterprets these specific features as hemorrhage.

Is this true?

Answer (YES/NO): NO